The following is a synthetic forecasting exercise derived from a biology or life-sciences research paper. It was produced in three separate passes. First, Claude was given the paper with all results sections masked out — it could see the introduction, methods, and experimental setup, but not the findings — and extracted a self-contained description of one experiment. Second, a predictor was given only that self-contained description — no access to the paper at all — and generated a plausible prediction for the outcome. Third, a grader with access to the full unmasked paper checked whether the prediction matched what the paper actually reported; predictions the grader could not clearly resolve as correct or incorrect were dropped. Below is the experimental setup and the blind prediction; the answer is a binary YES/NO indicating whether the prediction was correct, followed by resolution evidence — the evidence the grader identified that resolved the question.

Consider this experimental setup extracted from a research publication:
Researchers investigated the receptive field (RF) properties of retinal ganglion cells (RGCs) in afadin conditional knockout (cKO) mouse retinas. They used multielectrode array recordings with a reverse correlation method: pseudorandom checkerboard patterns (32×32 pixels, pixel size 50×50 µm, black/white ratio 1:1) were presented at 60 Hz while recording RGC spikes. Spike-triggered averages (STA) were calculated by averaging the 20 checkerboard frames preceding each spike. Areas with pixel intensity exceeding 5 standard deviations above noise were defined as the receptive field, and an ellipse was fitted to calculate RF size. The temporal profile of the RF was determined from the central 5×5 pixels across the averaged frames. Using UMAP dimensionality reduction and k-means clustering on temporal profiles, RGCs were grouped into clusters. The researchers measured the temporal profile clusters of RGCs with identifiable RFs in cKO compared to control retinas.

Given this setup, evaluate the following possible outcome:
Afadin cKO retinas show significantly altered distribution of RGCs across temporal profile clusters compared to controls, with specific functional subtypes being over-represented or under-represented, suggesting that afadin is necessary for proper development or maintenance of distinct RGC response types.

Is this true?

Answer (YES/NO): YES